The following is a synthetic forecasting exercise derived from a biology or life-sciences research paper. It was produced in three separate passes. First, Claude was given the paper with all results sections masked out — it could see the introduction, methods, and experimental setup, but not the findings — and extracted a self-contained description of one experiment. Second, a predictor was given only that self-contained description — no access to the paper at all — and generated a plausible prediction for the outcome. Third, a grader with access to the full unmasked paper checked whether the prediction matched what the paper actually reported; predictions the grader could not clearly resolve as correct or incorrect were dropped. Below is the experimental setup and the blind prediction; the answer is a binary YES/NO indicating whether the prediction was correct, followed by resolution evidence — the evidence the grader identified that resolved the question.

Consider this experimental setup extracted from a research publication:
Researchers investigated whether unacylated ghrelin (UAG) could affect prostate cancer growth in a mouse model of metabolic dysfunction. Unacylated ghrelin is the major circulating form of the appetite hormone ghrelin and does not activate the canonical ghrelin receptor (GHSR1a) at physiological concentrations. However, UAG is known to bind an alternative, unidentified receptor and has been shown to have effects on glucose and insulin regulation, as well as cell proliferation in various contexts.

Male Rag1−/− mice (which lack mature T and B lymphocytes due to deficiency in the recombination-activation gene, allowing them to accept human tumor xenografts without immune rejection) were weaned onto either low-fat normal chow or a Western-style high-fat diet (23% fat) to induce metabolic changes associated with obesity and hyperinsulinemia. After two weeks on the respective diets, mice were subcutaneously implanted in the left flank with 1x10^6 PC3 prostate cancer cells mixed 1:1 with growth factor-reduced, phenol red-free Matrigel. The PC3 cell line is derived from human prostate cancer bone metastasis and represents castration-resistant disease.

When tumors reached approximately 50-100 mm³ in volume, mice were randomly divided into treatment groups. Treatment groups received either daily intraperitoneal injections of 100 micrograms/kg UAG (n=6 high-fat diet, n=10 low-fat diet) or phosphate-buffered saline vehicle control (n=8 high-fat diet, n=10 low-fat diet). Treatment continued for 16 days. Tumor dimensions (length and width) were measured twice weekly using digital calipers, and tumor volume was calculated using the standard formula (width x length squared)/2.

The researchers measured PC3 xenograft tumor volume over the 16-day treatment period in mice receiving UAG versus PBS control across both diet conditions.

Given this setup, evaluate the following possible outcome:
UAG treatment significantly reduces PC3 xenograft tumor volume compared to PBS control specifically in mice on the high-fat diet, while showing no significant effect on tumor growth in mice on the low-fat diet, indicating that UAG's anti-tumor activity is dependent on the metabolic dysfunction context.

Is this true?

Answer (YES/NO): NO